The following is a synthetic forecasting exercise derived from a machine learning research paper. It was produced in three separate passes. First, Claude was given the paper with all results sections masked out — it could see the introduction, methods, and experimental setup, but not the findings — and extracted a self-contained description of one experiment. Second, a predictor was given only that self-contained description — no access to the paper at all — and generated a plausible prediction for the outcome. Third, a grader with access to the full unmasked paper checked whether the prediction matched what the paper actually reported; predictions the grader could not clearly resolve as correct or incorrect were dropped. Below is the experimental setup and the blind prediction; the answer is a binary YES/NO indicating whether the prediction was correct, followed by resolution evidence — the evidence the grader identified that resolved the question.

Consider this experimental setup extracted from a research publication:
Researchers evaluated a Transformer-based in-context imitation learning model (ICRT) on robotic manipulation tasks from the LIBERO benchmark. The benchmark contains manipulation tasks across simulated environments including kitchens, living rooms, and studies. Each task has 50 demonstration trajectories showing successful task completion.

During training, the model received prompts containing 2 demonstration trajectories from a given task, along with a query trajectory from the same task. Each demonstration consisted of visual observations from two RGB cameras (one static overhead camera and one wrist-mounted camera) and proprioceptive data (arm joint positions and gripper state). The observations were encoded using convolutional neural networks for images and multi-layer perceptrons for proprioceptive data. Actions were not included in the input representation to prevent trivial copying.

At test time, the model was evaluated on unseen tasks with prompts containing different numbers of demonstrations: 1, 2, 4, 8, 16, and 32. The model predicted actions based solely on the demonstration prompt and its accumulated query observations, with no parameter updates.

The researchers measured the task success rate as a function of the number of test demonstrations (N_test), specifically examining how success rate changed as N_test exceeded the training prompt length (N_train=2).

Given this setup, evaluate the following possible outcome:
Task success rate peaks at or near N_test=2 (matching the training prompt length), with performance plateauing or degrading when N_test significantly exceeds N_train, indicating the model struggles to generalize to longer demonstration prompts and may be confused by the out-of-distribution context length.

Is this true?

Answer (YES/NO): YES